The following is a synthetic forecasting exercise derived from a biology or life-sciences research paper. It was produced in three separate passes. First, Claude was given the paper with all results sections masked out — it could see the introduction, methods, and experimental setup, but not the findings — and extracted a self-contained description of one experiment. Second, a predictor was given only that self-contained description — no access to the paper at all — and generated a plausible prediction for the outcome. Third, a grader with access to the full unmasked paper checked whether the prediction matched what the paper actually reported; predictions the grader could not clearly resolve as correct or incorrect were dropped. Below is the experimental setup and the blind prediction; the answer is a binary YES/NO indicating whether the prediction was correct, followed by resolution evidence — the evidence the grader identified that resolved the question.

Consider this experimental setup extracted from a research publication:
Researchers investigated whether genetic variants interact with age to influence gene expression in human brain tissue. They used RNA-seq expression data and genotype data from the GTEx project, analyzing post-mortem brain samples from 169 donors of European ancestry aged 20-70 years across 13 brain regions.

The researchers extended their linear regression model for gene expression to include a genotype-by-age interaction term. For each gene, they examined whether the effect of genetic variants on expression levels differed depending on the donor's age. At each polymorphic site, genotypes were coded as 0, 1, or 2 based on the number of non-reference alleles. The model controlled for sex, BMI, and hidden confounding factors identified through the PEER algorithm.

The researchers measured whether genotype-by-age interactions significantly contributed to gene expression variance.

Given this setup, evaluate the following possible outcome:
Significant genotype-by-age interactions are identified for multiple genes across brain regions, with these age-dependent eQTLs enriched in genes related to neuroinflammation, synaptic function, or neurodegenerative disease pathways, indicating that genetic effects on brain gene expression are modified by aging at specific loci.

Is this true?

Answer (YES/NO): NO